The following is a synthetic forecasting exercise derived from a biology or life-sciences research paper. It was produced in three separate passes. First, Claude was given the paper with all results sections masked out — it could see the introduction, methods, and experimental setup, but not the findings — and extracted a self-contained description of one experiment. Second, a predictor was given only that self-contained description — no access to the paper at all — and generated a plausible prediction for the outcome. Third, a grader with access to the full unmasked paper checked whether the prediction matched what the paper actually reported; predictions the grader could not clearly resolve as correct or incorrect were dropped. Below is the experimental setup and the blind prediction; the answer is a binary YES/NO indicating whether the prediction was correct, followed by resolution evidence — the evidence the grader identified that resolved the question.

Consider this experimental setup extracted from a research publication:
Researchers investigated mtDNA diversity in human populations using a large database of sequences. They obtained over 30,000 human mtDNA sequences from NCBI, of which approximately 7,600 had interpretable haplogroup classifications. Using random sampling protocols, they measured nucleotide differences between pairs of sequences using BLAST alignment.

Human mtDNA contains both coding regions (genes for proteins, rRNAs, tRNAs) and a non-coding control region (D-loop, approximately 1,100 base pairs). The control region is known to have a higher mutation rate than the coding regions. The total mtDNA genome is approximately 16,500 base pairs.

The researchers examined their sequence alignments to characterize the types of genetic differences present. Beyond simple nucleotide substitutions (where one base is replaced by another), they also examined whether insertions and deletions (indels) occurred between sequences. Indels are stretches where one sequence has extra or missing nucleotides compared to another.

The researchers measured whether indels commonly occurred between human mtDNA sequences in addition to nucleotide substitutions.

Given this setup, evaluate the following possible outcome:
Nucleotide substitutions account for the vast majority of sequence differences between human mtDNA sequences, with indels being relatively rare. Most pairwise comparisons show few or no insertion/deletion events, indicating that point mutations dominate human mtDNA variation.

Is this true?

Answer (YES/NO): NO